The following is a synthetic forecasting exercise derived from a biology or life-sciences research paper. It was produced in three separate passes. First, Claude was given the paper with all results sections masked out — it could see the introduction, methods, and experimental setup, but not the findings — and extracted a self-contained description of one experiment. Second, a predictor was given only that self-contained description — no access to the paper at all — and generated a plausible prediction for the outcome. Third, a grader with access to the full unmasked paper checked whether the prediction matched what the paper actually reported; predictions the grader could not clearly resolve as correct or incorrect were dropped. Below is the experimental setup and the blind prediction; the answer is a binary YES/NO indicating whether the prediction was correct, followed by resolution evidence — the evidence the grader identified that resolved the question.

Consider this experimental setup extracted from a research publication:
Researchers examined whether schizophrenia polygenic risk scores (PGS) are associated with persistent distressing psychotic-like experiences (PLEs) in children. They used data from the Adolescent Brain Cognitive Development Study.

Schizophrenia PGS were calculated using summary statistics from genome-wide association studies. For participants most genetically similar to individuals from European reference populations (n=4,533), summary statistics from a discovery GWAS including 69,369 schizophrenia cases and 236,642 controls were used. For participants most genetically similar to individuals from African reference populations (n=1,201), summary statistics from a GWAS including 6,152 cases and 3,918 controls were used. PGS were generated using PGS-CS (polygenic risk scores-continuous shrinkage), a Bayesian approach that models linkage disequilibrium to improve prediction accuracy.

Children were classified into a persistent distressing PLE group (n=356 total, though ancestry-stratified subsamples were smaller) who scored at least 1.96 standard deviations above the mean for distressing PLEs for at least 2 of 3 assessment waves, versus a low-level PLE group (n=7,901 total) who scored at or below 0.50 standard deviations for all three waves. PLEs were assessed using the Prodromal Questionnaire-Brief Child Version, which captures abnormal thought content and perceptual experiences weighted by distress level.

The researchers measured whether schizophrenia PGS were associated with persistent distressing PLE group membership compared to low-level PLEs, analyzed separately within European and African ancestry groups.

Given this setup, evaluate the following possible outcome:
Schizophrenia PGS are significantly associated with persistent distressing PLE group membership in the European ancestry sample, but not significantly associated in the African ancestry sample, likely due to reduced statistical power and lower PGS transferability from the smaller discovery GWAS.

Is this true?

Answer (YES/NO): NO